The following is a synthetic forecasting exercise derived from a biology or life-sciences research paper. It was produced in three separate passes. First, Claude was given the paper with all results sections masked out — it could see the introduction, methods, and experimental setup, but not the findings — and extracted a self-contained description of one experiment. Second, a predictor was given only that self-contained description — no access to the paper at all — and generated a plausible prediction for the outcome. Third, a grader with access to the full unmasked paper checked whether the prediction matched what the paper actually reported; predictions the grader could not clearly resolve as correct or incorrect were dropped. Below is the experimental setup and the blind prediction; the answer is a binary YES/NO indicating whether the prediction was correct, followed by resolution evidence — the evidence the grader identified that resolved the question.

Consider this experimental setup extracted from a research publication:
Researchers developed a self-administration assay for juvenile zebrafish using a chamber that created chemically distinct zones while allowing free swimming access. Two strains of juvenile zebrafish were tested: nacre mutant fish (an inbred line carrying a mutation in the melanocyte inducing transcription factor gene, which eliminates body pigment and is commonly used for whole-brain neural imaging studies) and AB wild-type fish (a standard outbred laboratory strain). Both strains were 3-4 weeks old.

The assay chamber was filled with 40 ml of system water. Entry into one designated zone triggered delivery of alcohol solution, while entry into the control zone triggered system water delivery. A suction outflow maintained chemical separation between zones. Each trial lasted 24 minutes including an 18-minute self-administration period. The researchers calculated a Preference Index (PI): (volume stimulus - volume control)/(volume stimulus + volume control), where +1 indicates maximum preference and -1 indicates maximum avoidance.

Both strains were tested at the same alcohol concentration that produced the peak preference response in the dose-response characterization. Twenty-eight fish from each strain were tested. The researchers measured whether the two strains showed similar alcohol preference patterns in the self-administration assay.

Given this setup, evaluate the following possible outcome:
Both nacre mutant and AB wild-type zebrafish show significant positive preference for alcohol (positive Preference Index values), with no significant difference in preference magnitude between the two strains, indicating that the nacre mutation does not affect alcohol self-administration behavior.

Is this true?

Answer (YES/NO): NO